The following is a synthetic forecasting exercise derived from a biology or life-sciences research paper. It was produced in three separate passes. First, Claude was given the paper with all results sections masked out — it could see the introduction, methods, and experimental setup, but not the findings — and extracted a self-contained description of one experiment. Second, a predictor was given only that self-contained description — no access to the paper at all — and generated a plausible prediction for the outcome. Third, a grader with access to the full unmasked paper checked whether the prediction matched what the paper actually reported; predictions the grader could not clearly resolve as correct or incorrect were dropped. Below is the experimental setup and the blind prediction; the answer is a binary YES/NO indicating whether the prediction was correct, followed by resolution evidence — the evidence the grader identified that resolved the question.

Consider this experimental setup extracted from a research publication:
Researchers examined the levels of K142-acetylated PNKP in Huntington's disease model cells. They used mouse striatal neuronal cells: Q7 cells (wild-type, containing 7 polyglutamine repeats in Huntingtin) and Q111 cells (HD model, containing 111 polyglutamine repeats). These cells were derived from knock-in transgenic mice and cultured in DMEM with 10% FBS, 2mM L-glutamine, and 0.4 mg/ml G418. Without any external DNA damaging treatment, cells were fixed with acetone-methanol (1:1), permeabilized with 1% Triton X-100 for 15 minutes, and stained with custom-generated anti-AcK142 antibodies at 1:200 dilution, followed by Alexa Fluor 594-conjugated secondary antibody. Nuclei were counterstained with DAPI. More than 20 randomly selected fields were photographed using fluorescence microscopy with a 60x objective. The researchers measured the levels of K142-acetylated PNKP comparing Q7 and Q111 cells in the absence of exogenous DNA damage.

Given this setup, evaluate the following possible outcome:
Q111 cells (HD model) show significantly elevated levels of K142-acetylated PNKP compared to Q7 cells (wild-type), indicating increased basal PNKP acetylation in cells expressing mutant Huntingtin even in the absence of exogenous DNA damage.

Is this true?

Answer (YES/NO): NO